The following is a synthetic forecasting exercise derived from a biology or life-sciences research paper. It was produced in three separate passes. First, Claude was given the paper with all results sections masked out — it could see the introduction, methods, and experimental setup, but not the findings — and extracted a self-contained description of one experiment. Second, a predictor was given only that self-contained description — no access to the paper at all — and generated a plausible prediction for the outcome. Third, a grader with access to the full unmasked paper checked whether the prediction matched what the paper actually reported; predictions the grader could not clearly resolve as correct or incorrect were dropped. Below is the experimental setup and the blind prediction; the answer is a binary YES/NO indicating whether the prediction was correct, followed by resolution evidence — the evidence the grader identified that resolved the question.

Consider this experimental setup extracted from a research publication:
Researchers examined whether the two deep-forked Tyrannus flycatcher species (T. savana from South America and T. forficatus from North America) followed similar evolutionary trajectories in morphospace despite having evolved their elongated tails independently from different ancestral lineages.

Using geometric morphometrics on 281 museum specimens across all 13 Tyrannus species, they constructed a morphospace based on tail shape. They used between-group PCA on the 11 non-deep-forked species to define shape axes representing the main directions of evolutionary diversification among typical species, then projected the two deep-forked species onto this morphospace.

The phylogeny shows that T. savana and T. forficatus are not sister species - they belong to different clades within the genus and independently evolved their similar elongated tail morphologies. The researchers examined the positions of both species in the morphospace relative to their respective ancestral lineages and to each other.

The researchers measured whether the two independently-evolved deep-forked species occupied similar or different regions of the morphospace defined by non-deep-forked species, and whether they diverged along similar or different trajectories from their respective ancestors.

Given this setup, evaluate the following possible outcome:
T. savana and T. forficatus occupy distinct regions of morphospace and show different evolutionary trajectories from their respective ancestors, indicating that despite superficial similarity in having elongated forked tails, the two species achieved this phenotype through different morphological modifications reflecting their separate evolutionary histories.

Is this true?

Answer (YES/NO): NO